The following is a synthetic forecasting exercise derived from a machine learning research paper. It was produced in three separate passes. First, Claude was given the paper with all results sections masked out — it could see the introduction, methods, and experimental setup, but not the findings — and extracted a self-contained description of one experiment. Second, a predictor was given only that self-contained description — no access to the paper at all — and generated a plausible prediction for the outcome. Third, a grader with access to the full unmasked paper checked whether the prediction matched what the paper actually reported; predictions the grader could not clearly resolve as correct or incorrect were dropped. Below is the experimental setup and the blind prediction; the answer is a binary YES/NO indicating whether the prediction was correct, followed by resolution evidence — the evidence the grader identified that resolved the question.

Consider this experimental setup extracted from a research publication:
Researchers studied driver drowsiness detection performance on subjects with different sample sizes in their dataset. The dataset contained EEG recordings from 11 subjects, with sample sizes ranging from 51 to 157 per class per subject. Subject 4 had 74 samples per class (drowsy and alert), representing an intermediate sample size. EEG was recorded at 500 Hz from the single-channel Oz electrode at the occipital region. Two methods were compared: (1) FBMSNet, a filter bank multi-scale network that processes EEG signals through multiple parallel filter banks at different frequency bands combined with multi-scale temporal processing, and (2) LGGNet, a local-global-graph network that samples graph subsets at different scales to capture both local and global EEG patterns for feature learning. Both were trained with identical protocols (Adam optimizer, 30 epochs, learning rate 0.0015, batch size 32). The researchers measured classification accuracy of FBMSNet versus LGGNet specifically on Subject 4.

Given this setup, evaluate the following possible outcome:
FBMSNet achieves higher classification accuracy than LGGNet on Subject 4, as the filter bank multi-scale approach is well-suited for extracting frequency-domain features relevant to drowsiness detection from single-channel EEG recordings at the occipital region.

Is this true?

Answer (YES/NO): YES